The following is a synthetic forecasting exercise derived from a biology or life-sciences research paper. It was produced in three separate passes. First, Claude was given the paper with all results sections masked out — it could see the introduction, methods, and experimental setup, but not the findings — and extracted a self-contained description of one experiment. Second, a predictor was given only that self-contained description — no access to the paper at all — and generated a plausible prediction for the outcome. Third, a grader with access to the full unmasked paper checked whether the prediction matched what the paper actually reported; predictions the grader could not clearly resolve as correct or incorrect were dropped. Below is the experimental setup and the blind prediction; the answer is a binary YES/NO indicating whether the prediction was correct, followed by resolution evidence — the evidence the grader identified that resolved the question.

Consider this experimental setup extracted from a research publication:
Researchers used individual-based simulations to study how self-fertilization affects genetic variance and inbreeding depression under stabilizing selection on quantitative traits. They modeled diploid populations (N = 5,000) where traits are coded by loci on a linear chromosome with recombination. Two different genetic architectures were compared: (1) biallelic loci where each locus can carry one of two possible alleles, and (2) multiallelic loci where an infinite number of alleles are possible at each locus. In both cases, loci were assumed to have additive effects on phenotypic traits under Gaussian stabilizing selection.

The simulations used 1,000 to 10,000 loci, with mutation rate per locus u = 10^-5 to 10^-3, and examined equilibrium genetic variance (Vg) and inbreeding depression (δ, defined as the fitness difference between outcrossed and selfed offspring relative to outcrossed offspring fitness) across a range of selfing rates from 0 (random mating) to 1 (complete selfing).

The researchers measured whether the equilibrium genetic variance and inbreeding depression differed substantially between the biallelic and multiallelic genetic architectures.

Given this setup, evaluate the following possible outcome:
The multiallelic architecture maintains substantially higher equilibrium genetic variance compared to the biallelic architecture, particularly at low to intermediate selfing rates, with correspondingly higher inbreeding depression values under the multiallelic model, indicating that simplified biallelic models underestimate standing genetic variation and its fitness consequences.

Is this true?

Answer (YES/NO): NO